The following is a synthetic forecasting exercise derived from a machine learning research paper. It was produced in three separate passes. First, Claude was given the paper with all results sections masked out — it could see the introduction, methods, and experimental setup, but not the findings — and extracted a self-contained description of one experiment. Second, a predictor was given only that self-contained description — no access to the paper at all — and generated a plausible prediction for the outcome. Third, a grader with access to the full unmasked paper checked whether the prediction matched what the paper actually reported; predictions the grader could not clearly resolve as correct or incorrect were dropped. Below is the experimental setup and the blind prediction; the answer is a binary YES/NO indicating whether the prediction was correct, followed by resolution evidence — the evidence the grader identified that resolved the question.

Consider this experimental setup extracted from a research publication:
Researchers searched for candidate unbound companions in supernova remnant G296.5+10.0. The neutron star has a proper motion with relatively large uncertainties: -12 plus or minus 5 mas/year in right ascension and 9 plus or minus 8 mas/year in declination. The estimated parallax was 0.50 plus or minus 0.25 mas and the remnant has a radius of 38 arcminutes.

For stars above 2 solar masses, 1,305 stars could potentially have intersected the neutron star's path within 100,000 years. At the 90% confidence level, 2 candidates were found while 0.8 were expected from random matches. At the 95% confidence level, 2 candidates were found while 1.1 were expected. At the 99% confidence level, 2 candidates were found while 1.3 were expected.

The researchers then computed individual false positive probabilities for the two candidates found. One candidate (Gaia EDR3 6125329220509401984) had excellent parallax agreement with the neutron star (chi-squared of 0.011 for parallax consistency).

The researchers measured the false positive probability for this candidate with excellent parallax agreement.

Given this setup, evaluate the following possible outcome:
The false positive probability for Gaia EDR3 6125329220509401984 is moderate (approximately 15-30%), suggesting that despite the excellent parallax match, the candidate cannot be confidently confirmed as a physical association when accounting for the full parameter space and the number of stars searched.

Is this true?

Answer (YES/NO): NO